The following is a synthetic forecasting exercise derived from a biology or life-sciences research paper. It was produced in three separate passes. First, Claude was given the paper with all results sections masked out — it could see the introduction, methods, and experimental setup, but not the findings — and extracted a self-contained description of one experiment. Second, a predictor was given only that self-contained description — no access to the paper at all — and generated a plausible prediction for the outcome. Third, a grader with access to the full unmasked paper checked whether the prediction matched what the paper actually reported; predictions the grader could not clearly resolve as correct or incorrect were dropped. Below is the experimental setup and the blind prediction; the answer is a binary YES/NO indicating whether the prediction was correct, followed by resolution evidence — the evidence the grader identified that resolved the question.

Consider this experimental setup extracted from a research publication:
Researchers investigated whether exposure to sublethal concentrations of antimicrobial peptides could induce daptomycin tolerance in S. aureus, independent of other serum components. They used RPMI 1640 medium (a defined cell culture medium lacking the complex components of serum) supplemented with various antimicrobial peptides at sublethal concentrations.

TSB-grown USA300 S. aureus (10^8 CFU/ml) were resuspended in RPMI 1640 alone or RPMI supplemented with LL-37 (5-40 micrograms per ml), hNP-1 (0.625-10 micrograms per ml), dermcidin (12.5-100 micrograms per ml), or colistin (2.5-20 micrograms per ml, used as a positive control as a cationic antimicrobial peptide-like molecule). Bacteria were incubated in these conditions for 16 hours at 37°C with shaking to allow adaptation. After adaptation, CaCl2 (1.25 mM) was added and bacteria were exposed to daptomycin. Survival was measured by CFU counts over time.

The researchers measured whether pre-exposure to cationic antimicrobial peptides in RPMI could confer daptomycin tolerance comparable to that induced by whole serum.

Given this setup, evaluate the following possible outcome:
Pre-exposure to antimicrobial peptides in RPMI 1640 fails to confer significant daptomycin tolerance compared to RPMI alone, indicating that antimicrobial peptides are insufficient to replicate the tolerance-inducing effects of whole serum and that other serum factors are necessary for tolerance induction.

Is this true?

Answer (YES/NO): NO